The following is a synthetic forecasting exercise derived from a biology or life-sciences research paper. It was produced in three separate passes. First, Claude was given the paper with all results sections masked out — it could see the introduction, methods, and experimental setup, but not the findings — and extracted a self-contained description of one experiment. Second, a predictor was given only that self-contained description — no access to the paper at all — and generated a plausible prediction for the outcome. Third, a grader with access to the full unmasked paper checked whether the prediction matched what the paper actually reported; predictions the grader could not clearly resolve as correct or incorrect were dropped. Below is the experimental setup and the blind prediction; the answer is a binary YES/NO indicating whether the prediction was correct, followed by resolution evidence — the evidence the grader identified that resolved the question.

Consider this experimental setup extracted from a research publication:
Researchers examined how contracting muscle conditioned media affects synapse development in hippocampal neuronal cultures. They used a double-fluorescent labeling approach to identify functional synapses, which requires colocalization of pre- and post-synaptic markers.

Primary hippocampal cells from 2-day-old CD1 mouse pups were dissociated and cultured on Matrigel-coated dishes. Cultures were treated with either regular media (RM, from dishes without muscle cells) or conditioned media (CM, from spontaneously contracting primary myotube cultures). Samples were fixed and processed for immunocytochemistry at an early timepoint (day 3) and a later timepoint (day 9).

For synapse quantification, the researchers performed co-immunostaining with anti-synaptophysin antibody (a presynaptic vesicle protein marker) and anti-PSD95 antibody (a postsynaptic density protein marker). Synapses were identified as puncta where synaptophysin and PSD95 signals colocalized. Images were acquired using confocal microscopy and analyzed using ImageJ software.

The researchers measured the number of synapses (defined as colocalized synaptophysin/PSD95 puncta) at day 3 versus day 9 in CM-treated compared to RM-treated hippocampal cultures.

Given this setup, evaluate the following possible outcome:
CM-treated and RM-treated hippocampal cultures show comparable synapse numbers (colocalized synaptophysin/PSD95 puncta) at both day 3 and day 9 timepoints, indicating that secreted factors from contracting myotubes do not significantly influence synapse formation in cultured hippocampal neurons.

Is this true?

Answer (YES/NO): NO